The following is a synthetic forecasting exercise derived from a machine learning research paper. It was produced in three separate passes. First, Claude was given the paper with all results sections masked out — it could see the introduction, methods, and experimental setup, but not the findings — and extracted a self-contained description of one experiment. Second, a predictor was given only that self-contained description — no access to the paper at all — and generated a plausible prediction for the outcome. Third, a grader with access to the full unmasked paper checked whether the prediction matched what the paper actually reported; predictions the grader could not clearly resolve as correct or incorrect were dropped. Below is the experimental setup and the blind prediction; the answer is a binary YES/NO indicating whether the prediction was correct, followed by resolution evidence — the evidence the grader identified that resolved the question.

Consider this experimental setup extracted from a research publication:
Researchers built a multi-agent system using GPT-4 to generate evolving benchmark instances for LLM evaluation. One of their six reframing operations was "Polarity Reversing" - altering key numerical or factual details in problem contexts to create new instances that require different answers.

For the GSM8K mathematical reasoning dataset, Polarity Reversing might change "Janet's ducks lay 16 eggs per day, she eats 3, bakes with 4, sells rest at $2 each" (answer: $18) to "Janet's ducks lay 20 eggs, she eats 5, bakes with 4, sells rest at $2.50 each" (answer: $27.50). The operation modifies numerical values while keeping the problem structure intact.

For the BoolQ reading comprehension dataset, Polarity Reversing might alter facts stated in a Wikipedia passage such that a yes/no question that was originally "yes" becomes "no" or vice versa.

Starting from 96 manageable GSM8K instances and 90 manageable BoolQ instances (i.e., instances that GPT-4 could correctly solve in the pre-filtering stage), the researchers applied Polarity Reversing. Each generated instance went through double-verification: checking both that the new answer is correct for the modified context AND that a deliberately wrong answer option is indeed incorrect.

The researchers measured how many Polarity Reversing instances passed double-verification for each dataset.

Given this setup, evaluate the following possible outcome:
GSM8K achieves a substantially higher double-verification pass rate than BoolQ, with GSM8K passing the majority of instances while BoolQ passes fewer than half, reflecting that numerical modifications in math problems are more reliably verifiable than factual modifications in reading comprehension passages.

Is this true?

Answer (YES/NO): NO